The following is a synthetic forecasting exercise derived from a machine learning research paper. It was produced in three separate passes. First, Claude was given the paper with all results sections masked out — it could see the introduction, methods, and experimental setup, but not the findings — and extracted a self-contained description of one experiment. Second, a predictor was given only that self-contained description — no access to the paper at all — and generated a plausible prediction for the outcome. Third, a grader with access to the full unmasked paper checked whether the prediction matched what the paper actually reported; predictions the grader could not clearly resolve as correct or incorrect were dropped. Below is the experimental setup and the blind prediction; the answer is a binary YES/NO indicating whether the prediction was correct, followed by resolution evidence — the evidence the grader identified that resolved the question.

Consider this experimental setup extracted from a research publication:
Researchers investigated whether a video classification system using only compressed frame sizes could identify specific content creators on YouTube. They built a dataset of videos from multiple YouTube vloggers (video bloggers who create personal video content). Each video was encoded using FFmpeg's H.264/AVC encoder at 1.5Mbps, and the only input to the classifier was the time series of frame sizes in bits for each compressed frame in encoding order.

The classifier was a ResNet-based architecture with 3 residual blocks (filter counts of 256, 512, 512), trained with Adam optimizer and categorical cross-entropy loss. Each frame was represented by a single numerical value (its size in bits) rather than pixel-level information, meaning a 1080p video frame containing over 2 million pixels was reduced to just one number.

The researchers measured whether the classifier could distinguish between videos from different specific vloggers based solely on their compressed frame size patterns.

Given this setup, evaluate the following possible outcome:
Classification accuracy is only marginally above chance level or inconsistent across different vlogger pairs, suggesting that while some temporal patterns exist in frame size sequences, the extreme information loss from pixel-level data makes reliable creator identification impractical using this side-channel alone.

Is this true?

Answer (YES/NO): NO